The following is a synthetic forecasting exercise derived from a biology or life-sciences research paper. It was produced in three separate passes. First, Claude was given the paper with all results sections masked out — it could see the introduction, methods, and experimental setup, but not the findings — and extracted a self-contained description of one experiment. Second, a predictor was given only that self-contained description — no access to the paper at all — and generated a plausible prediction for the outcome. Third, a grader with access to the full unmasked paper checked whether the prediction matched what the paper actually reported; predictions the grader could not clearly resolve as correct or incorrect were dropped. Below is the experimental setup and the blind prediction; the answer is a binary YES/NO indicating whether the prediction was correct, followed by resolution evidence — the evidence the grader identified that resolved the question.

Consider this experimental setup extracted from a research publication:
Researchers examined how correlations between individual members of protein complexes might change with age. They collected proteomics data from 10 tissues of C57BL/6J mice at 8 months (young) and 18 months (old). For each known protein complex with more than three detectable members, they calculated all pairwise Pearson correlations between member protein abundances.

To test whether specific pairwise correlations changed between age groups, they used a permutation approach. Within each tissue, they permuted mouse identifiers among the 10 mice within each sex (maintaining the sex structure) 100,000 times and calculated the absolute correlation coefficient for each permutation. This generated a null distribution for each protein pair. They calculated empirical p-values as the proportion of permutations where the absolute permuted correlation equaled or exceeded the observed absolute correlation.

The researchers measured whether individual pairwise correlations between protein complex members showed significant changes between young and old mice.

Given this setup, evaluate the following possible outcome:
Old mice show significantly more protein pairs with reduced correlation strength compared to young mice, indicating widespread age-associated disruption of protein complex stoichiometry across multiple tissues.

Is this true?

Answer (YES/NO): NO